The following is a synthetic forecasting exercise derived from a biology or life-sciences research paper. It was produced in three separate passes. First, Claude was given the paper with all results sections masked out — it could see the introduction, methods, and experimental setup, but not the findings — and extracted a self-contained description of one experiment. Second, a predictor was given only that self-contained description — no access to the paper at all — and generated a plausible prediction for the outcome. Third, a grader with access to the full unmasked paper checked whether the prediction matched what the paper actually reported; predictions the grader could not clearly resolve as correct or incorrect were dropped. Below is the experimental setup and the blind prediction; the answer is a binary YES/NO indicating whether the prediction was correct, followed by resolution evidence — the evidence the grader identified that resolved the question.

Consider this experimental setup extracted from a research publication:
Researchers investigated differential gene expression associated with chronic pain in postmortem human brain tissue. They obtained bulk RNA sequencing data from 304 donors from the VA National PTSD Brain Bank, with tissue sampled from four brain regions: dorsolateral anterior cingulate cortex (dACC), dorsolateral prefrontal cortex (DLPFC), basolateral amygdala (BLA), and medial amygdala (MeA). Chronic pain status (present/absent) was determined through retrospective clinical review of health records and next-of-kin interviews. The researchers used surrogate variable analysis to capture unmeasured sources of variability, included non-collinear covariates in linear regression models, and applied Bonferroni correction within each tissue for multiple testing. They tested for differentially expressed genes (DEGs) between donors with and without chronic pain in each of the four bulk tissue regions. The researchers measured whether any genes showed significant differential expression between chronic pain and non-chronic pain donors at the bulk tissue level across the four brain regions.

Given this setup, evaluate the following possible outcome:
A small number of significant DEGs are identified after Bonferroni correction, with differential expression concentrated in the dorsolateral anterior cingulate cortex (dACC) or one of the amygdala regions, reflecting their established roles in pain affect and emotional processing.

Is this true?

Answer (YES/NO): YES